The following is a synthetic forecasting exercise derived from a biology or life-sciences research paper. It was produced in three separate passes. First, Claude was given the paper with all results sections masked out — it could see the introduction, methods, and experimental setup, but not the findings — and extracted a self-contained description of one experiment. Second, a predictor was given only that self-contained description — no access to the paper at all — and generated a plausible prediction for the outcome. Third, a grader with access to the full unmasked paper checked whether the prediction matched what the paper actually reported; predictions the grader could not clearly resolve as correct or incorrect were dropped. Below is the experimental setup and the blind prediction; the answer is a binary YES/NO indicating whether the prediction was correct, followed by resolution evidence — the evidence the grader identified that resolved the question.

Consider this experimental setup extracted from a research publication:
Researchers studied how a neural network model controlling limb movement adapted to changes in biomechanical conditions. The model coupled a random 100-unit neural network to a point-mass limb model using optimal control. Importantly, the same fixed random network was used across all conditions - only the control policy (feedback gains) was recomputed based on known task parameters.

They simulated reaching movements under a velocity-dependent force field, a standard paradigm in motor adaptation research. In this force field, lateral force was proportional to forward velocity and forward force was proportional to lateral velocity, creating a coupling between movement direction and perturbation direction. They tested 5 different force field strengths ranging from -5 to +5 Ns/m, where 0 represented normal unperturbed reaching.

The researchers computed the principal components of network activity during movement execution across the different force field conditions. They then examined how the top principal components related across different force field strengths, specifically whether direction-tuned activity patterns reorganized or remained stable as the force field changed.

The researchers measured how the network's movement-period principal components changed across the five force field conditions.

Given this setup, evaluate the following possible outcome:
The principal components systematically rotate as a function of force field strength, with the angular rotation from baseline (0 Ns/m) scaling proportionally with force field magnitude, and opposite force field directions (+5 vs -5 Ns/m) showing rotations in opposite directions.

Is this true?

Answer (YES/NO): NO